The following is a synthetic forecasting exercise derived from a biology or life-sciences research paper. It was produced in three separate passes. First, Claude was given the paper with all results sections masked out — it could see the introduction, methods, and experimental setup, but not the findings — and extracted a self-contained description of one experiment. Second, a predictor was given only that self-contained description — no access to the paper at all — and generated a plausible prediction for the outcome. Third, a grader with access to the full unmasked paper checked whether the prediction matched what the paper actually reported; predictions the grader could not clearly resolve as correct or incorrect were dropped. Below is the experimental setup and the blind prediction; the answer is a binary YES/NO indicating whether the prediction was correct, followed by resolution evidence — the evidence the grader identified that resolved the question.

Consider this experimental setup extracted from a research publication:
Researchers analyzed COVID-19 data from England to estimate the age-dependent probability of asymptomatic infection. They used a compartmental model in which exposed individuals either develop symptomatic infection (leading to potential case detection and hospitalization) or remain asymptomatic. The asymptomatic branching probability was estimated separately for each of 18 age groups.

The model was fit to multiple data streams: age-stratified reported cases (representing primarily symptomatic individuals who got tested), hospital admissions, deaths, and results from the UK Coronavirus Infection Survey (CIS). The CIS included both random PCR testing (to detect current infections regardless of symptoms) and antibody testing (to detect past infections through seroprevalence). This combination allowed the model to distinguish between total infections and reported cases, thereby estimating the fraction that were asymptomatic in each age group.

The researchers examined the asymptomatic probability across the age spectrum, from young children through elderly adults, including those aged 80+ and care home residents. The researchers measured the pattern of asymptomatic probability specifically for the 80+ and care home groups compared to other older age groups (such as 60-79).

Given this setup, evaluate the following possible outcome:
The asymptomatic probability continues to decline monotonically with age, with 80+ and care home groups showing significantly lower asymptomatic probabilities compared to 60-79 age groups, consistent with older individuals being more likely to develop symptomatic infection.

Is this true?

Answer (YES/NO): NO